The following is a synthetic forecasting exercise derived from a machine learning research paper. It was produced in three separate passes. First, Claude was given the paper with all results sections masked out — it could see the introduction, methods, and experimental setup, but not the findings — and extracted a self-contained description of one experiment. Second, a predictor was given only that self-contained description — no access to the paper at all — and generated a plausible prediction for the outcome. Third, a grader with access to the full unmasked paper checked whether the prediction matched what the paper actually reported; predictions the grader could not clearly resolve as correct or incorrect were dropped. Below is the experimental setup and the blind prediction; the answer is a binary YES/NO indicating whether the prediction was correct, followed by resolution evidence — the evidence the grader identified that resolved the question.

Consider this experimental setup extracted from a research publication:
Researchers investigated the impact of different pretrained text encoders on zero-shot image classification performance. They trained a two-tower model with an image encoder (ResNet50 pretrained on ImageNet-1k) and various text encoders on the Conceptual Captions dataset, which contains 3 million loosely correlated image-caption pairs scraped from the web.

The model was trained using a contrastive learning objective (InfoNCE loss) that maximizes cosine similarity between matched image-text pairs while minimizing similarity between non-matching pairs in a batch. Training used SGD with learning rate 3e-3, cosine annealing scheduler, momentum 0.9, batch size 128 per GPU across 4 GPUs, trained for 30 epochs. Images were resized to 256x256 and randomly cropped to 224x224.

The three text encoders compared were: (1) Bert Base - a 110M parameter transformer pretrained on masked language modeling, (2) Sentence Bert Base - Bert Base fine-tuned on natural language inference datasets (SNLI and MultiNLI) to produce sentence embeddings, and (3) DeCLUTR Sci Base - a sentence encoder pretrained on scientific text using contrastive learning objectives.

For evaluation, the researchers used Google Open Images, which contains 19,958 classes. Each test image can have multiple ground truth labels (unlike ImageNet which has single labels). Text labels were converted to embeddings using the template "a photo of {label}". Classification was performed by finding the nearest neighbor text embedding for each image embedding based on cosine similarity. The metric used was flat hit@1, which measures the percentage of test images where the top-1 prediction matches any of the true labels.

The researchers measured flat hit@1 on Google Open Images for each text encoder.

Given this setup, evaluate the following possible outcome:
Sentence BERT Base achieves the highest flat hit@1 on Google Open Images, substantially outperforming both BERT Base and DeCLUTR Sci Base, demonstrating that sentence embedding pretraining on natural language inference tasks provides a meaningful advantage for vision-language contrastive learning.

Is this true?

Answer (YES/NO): NO